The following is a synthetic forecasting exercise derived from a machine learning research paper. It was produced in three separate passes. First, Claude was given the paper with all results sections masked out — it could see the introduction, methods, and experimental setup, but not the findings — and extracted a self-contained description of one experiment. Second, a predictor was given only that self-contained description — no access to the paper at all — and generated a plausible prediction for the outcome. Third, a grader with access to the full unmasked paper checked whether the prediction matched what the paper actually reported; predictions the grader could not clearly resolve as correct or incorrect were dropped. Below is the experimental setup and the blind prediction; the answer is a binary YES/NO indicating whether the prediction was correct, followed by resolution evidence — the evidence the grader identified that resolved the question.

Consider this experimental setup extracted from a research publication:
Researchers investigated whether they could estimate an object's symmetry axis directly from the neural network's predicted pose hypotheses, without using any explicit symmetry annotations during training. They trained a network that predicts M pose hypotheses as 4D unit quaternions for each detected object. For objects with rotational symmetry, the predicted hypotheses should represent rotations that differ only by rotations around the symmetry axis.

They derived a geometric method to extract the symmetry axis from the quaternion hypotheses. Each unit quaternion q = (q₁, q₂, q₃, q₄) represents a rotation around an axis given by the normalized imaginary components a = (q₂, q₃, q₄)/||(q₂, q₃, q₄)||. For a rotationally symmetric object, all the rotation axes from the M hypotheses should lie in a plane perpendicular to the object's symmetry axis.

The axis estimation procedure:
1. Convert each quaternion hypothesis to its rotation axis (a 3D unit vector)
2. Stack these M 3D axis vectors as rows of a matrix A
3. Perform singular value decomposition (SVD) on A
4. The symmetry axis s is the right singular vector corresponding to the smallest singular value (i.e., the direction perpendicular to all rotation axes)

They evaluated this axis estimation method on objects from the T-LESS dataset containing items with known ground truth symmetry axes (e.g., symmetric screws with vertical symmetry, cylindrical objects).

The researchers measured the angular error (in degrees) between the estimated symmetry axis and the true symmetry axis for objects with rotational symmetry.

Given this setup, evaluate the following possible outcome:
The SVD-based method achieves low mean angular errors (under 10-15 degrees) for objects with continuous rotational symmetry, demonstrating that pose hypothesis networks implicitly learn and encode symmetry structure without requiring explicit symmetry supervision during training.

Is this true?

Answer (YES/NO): NO